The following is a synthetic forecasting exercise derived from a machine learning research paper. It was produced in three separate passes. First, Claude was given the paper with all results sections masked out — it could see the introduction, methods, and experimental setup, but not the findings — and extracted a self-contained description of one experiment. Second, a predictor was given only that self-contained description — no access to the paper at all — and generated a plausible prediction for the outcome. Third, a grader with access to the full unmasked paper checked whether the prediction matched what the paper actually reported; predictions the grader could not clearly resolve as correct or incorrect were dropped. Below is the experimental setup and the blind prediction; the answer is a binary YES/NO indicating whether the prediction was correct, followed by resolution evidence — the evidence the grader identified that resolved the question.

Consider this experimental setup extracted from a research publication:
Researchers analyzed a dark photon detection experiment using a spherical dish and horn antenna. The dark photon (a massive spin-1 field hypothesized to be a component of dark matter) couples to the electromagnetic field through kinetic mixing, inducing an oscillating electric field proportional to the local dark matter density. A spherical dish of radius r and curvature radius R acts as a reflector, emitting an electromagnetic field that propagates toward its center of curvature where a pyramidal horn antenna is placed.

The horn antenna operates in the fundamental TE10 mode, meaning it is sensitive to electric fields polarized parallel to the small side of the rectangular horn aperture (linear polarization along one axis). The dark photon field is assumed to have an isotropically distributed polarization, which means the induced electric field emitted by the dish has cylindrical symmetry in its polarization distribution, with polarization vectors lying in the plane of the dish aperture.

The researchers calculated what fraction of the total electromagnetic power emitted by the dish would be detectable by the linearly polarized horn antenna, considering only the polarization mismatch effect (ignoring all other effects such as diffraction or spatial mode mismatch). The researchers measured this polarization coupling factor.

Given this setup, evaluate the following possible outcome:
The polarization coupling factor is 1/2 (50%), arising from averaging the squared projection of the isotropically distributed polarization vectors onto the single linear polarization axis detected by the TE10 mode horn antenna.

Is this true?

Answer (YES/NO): YES